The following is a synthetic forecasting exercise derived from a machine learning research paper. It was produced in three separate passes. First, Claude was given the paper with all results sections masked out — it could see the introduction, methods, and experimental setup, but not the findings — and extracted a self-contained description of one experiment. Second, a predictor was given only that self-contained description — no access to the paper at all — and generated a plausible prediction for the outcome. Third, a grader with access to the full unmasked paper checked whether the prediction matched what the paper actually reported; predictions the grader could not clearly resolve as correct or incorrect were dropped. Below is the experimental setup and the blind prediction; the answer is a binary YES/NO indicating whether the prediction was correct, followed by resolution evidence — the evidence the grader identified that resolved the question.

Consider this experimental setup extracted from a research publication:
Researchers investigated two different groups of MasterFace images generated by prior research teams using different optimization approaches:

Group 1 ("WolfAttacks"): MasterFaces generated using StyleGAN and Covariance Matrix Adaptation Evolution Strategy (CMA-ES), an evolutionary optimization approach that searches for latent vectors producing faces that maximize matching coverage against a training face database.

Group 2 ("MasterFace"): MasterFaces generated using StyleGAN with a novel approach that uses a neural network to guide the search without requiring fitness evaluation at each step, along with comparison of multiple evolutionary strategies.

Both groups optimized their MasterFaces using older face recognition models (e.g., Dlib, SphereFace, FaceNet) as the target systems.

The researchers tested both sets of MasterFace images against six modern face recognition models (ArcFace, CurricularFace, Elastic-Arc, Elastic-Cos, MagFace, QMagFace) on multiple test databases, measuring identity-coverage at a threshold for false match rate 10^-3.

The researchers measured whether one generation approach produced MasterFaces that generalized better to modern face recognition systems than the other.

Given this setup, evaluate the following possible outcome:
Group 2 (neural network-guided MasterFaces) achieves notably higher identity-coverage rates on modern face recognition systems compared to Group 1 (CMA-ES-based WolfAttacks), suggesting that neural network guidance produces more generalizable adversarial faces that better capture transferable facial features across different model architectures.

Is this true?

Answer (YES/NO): NO